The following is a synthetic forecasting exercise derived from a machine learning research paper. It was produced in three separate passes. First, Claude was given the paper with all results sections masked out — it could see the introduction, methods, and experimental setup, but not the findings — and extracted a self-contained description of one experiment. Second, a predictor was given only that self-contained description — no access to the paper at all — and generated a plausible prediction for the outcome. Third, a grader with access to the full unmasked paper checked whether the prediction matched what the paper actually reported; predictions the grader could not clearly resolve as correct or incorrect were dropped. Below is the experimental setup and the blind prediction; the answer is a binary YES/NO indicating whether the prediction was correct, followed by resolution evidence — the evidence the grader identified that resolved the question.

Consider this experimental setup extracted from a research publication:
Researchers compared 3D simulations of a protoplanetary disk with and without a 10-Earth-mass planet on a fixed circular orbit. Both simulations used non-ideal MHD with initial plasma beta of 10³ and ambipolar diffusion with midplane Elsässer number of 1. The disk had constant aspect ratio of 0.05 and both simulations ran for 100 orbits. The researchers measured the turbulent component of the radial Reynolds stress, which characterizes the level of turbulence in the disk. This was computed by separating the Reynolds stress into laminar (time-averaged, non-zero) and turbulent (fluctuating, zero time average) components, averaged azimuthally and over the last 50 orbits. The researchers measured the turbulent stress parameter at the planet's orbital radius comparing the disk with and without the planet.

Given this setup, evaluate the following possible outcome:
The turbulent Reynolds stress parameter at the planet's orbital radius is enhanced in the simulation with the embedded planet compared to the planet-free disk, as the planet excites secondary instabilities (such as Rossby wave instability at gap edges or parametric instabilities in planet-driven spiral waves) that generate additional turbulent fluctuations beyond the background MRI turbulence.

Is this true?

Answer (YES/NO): NO